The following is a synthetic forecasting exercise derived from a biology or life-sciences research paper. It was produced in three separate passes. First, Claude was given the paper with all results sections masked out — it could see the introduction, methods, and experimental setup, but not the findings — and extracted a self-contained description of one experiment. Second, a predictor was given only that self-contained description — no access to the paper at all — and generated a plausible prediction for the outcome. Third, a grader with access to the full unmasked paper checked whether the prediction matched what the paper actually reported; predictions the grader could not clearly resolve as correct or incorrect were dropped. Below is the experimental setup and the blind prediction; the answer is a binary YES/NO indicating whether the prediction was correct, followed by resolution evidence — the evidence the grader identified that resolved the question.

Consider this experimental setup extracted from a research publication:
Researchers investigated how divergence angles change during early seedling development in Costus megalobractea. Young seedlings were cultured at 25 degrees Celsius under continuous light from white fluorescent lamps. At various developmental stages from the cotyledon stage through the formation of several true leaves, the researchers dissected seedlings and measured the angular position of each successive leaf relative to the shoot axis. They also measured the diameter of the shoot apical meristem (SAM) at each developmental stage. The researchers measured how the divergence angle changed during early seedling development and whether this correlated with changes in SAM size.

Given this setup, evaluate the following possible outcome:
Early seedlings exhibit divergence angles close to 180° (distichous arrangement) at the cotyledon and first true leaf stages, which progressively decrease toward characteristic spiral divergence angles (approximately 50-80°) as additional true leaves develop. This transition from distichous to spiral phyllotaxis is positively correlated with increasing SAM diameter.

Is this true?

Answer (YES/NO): NO